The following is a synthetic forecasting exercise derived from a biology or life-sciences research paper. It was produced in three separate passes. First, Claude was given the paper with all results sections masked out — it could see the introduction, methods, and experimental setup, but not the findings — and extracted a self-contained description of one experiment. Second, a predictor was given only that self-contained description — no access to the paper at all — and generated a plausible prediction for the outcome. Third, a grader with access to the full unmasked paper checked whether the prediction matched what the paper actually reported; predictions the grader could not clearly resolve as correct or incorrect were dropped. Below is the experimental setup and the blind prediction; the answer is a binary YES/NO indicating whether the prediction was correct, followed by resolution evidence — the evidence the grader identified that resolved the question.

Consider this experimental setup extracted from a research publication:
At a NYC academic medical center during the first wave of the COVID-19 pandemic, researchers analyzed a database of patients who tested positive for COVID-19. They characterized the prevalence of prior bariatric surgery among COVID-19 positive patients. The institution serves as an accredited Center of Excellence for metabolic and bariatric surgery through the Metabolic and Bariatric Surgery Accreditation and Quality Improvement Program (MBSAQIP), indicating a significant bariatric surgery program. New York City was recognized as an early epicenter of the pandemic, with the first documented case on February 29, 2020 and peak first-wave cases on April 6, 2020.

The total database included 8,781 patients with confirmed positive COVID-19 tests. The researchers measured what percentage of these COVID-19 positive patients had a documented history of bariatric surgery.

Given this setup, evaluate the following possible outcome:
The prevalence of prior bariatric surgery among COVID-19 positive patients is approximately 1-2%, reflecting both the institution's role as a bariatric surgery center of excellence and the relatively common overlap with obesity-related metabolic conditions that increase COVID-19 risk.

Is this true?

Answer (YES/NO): YES